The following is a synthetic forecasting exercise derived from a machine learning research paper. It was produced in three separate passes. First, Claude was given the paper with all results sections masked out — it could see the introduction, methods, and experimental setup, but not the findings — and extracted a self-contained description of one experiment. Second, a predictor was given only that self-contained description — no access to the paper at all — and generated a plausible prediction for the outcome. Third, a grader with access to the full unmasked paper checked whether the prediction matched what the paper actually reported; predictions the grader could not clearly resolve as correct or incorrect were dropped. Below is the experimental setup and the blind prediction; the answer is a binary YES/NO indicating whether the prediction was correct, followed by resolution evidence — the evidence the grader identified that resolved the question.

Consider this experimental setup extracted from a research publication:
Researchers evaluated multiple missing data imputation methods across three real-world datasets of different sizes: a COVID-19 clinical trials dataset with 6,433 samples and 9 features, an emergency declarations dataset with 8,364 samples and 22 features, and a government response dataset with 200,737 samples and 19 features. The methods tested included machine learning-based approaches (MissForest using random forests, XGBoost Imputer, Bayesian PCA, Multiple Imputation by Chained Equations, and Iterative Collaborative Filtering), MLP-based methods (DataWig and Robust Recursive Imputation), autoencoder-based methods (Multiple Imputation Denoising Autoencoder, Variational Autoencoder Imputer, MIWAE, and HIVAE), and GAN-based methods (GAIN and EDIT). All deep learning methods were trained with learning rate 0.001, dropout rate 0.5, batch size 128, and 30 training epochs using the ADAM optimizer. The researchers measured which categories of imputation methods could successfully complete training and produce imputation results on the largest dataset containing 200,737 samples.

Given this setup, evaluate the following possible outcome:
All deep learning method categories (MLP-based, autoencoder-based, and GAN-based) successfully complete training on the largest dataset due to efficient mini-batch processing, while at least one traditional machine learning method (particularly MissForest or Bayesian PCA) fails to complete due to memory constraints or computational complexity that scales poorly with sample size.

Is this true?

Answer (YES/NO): NO